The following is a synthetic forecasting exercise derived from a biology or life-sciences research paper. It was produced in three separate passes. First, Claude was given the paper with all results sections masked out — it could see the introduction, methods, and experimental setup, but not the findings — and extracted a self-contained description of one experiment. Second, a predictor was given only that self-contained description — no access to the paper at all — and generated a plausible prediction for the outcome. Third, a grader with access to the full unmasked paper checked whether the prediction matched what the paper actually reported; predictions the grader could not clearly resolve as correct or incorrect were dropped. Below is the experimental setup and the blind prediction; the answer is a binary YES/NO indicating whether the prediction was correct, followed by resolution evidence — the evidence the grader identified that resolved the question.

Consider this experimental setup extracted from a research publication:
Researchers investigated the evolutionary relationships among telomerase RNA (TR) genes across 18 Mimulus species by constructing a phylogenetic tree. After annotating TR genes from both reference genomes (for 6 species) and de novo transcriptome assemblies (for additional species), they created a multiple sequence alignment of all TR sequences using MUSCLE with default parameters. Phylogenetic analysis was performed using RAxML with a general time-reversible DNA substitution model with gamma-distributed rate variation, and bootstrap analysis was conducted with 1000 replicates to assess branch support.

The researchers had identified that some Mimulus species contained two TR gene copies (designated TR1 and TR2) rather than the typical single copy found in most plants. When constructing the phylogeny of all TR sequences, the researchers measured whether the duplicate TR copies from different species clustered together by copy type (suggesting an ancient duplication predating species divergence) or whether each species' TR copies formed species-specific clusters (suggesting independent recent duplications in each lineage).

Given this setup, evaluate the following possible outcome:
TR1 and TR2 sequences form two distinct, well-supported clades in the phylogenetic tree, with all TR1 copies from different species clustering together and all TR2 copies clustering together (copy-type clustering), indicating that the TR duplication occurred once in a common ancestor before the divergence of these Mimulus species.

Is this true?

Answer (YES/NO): YES